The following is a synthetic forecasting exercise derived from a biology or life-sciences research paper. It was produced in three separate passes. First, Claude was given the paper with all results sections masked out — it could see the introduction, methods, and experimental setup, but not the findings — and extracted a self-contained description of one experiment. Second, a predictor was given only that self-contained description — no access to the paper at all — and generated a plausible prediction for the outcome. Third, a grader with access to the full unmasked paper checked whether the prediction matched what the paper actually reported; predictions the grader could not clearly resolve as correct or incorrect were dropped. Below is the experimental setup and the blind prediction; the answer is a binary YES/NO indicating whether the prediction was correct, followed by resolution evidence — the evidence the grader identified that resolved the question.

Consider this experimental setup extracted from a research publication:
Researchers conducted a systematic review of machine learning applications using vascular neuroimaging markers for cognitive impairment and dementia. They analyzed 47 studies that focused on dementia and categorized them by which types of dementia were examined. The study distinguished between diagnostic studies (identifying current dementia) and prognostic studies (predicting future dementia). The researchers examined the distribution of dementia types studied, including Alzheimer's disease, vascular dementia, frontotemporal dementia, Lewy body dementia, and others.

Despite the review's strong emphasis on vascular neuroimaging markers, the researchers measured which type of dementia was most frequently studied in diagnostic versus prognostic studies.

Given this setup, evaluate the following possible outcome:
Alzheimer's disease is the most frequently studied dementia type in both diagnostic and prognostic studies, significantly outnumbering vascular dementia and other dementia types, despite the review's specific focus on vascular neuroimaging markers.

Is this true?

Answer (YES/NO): YES